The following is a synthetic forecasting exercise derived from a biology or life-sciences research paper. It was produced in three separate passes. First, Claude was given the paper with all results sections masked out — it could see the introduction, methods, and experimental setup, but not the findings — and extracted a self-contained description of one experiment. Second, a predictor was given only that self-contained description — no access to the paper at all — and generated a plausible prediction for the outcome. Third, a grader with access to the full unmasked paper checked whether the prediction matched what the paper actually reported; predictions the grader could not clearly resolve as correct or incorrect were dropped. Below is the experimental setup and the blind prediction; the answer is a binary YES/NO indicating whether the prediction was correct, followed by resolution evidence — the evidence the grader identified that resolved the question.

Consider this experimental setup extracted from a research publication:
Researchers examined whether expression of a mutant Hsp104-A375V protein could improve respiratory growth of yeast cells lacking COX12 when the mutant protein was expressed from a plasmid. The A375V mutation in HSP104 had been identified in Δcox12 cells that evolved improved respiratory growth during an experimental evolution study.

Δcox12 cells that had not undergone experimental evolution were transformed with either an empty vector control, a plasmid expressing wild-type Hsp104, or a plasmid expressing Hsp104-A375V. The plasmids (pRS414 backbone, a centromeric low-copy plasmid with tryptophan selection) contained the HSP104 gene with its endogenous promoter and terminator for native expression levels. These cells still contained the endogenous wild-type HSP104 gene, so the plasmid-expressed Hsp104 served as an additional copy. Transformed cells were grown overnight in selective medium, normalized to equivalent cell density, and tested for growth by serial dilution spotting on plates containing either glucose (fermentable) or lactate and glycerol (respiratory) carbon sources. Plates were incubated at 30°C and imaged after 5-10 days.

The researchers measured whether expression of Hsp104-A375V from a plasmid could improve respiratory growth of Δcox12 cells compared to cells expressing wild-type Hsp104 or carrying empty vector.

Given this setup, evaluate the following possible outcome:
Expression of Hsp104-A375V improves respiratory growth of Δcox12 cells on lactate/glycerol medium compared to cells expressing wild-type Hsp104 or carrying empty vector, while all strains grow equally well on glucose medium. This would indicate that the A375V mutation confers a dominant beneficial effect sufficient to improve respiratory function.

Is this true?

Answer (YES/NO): NO